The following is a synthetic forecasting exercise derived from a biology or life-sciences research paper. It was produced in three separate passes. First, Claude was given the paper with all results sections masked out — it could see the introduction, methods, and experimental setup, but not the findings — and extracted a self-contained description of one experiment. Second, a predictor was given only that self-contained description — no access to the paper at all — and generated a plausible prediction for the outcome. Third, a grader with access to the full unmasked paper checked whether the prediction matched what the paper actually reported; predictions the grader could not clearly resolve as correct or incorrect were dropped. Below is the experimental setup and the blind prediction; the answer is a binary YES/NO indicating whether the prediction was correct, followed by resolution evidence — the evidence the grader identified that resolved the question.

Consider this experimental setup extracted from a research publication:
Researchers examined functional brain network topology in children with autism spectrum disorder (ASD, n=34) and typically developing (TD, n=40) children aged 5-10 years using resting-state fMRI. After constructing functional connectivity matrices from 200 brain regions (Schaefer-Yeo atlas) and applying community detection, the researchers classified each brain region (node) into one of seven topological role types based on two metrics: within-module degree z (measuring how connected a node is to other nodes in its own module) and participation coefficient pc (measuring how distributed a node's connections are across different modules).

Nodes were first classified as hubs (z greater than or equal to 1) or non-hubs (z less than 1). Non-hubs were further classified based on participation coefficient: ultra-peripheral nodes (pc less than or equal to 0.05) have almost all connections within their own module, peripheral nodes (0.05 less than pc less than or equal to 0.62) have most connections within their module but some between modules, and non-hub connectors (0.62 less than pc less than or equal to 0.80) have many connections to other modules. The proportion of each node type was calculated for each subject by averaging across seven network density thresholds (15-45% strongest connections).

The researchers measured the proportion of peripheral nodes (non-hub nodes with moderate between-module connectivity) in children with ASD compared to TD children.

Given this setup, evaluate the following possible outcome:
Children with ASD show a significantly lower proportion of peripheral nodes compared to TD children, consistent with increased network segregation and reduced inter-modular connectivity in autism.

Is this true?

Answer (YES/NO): NO